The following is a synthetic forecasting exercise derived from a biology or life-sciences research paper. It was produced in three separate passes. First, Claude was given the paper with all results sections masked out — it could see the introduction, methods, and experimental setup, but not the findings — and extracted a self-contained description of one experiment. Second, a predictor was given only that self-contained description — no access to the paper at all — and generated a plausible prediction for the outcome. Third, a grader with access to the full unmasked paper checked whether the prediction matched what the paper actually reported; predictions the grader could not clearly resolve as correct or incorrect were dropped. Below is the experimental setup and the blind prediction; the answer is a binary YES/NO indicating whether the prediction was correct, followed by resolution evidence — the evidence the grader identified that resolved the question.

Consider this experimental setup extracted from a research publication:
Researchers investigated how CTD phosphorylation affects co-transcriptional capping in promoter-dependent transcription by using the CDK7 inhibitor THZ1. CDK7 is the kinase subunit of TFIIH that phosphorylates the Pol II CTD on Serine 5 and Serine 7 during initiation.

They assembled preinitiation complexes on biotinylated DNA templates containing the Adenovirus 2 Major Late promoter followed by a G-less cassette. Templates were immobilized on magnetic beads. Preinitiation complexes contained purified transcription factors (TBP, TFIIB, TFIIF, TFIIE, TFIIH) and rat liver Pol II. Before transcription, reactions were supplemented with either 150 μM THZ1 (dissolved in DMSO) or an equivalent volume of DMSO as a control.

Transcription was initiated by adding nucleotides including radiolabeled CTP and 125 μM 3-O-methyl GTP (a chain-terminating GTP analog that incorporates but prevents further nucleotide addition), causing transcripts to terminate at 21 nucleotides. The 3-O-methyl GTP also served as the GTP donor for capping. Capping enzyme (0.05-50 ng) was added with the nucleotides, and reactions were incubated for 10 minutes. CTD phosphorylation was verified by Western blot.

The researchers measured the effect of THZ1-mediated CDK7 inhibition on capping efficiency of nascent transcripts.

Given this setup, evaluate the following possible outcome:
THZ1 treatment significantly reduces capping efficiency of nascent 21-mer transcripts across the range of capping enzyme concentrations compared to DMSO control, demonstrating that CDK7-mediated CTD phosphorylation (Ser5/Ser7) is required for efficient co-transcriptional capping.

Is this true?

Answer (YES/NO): NO